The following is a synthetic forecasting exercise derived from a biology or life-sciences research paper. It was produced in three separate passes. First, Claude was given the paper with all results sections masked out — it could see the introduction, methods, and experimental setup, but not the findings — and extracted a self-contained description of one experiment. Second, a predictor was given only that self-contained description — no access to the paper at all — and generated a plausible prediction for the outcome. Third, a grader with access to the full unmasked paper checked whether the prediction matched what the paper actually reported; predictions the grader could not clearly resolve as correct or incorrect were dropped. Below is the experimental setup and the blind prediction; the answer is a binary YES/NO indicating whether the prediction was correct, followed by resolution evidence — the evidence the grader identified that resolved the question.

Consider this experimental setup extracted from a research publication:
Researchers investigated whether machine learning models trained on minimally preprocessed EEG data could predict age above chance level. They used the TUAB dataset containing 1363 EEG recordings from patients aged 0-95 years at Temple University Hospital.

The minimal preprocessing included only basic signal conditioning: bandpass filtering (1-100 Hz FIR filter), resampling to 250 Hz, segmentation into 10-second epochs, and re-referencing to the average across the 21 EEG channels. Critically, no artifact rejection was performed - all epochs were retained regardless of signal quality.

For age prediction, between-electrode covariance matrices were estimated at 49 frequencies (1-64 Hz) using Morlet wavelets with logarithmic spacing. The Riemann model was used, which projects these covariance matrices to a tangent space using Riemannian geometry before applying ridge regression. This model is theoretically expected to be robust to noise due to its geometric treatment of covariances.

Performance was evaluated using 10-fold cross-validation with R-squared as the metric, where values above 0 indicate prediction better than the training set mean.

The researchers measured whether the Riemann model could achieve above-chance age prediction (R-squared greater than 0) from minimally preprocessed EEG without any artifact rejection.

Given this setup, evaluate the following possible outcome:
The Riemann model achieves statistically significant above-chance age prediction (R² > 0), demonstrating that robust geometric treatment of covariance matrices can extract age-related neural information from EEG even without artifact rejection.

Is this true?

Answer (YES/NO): YES